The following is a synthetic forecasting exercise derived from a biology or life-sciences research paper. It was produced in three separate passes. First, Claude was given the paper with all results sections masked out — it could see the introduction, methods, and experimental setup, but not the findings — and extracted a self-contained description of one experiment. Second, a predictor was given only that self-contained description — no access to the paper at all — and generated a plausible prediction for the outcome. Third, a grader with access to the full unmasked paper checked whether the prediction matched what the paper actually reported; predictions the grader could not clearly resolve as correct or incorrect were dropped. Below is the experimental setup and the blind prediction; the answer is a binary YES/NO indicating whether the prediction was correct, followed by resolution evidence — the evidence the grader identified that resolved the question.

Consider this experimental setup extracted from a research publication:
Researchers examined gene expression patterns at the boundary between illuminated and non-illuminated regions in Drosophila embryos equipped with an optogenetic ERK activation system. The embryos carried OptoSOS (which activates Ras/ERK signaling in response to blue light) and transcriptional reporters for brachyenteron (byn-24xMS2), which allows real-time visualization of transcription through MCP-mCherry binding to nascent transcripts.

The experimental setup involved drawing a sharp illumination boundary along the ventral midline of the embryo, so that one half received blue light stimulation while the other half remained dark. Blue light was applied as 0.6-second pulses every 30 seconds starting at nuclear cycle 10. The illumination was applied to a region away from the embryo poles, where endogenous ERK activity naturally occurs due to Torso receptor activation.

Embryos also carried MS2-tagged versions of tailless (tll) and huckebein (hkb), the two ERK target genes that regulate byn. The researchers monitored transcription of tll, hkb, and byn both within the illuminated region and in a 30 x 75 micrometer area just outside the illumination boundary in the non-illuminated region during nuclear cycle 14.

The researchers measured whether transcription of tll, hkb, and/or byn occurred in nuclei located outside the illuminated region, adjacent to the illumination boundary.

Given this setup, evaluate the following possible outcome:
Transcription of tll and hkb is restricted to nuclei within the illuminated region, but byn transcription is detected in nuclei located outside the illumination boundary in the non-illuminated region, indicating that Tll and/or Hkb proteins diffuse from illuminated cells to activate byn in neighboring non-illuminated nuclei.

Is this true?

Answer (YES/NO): NO